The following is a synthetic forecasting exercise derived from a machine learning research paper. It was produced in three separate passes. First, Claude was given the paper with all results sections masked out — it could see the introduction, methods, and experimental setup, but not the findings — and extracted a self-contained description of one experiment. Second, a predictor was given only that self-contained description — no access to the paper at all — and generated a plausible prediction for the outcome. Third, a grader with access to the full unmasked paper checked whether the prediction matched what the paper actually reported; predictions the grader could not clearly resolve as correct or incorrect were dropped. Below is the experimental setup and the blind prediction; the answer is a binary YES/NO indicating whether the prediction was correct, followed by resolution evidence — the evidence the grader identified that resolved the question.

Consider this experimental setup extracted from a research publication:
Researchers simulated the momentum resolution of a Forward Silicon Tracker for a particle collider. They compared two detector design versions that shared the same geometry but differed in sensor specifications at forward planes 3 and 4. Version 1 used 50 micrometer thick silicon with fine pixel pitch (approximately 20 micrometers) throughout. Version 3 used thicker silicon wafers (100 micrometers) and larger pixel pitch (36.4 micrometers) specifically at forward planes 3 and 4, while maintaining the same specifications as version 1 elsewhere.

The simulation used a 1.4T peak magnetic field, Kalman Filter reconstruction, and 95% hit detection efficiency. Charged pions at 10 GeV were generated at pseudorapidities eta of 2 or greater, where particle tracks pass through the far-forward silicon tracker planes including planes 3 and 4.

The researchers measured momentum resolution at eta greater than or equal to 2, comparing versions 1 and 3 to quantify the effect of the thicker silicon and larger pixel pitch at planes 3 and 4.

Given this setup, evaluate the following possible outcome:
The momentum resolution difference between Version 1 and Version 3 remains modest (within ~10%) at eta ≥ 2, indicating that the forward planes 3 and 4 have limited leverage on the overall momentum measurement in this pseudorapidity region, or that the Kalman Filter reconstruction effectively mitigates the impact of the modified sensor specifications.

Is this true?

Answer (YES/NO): YES